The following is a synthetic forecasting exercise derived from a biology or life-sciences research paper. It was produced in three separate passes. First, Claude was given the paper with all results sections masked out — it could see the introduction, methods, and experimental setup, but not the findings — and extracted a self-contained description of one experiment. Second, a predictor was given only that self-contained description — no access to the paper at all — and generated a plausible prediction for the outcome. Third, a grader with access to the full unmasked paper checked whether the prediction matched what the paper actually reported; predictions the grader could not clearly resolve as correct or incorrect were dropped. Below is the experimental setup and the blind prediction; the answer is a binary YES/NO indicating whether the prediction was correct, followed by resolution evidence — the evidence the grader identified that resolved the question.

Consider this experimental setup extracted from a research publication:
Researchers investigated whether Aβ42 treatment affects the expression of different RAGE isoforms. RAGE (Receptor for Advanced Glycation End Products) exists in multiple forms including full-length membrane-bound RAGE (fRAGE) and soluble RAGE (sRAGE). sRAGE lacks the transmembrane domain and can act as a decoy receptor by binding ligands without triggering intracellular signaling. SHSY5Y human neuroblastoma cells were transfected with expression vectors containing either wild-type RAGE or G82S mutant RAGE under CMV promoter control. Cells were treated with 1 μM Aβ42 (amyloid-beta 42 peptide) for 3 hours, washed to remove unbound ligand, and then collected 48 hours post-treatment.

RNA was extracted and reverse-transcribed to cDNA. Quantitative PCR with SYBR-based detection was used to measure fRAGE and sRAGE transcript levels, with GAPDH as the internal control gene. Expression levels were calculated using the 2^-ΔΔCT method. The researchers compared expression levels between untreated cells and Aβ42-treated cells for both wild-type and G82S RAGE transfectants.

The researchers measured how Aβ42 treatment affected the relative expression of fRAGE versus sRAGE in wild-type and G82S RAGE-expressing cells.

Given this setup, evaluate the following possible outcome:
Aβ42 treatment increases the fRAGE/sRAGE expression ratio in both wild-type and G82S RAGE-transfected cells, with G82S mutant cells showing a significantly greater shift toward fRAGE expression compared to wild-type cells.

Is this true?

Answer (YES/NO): NO